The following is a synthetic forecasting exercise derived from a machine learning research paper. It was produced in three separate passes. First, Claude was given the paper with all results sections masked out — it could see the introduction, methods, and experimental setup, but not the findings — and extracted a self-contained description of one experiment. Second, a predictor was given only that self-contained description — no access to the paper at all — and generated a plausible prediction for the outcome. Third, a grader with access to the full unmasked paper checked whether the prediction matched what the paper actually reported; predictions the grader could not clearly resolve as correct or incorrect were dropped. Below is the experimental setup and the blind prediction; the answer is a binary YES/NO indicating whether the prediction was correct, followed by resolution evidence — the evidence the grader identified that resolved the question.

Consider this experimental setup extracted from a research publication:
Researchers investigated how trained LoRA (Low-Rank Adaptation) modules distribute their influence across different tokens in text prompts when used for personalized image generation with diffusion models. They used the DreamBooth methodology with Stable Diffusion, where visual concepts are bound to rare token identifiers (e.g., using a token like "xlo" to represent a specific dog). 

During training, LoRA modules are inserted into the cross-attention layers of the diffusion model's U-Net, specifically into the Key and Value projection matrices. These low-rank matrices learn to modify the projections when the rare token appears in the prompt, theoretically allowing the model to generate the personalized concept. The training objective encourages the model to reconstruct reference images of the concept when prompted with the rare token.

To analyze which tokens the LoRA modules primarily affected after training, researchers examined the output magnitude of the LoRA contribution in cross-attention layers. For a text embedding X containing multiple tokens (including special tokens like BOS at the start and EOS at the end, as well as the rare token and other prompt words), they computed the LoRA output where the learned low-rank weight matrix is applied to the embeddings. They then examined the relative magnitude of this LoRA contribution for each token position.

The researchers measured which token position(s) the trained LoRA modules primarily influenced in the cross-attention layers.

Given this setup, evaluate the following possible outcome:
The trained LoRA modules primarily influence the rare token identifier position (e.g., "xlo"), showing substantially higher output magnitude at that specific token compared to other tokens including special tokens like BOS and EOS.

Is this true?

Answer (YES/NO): NO